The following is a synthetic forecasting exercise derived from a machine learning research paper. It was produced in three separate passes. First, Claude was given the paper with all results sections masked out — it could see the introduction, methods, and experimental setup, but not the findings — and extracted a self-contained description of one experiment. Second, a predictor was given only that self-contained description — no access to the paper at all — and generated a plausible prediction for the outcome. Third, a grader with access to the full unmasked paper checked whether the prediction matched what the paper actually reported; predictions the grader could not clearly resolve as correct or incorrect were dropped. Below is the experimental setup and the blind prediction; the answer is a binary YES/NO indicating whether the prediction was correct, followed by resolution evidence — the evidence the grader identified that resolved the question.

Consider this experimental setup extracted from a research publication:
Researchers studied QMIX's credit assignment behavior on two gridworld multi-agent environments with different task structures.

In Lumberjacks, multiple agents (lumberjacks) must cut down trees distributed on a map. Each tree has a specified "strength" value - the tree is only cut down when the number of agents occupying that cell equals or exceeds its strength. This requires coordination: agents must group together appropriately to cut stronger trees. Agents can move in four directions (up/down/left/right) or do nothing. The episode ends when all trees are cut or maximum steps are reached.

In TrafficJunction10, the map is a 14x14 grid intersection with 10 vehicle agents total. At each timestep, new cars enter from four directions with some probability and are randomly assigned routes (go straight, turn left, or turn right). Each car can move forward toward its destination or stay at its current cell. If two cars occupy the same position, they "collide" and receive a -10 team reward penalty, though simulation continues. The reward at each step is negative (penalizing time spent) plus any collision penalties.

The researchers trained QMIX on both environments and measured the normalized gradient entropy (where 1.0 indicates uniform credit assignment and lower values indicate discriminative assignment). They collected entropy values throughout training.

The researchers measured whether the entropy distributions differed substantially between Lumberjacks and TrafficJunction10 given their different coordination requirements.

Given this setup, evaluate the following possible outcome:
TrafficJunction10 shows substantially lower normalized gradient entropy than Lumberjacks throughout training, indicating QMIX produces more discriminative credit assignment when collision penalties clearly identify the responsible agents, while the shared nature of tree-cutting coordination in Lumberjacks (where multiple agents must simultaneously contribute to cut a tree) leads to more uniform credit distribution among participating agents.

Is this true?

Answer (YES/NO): NO